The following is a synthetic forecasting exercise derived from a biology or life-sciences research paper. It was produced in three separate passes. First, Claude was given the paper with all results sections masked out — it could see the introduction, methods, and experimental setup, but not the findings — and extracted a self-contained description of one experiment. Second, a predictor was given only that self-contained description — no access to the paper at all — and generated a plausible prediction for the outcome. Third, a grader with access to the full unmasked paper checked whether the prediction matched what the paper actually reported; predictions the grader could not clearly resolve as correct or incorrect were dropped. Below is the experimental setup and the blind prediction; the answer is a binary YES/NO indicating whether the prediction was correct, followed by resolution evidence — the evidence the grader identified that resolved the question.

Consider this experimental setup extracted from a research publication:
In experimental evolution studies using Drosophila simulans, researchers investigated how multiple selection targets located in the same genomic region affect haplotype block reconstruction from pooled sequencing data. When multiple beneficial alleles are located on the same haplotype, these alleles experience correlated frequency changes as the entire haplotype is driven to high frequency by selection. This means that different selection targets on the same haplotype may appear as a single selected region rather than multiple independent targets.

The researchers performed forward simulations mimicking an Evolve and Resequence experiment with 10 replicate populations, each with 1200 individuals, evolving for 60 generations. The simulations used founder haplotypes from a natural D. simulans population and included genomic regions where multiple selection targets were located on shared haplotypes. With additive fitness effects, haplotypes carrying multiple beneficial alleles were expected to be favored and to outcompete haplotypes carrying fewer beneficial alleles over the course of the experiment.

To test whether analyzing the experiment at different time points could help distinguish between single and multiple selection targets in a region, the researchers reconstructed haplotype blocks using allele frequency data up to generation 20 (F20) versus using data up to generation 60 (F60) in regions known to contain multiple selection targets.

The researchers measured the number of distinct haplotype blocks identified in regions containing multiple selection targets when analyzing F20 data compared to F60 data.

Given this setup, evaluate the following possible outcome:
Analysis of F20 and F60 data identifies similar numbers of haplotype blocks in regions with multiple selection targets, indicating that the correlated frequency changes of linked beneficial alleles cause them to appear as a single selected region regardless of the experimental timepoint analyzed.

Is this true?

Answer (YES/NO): NO